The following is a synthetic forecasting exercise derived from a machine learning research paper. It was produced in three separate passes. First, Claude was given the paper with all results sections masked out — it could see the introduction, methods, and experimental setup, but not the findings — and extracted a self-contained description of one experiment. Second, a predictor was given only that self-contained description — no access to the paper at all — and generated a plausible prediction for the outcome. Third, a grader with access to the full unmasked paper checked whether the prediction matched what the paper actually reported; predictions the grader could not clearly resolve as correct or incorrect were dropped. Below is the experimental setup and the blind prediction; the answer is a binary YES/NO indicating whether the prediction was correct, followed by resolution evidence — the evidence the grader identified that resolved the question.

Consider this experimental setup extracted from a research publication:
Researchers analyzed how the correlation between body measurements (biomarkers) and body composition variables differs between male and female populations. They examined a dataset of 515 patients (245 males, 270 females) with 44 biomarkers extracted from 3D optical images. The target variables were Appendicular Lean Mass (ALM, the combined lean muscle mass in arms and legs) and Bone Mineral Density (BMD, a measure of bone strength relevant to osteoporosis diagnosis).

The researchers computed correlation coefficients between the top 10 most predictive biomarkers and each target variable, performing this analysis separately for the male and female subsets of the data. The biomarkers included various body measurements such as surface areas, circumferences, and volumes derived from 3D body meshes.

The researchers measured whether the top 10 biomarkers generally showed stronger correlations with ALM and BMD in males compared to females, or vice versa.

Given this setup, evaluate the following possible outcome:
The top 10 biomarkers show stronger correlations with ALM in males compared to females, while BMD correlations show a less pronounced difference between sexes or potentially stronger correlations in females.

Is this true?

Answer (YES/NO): NO